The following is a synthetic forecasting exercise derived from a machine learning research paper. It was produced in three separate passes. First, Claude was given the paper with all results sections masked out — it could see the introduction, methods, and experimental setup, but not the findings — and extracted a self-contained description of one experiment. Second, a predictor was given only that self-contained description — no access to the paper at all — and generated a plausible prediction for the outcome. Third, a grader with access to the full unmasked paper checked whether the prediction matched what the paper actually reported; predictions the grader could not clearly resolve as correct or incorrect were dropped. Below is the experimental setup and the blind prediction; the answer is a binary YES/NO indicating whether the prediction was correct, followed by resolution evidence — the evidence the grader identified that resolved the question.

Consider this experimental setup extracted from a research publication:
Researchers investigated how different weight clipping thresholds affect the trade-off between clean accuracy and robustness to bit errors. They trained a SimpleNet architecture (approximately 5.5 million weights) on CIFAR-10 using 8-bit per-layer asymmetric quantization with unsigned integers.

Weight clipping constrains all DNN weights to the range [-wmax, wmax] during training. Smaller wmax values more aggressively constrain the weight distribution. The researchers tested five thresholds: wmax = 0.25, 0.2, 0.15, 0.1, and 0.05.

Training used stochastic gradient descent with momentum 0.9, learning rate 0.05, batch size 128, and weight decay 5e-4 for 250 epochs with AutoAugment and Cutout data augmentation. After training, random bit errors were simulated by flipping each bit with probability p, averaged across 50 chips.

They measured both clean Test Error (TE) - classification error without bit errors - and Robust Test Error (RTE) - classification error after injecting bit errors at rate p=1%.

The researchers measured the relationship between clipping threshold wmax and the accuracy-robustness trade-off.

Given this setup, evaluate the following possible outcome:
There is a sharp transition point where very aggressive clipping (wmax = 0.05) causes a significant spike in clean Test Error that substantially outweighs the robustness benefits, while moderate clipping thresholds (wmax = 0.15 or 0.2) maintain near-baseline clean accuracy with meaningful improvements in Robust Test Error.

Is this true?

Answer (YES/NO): NO